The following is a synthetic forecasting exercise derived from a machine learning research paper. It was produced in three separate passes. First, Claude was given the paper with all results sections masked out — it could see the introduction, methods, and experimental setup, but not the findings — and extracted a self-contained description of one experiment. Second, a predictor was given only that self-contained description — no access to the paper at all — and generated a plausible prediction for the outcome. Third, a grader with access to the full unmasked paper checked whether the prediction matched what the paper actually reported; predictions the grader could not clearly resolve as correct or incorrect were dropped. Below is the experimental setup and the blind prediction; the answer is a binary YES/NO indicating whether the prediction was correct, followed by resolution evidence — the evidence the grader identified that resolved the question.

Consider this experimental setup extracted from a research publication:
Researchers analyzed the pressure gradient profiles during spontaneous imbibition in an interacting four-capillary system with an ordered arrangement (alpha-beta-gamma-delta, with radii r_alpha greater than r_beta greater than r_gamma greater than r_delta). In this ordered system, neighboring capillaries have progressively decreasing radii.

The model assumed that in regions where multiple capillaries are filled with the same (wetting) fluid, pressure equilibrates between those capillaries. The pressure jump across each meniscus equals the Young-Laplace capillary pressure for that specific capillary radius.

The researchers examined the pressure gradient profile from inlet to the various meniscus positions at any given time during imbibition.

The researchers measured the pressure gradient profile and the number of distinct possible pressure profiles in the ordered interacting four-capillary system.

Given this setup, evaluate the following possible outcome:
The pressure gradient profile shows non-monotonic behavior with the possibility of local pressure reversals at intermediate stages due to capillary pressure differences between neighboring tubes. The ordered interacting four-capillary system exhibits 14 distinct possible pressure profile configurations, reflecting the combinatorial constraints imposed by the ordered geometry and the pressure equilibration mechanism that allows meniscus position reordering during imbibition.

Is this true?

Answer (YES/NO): NO